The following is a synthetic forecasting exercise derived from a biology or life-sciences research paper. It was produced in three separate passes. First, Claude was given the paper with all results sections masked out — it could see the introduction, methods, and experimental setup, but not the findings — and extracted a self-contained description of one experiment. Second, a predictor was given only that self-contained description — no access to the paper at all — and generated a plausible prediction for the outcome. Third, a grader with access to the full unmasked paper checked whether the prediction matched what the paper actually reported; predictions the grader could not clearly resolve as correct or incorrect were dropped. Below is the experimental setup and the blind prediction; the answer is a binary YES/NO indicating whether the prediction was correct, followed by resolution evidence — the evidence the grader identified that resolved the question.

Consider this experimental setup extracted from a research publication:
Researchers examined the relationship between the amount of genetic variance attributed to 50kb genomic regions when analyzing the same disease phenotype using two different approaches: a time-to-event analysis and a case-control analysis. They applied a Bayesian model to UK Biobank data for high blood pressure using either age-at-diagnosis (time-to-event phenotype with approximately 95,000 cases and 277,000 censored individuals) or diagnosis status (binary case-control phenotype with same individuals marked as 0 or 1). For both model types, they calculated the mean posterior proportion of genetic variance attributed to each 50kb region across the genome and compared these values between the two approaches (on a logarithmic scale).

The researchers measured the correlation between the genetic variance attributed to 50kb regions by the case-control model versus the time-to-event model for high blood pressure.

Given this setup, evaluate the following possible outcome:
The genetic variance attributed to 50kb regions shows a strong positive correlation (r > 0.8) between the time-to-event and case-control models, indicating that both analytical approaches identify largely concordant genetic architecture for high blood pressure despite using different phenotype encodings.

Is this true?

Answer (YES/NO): YES